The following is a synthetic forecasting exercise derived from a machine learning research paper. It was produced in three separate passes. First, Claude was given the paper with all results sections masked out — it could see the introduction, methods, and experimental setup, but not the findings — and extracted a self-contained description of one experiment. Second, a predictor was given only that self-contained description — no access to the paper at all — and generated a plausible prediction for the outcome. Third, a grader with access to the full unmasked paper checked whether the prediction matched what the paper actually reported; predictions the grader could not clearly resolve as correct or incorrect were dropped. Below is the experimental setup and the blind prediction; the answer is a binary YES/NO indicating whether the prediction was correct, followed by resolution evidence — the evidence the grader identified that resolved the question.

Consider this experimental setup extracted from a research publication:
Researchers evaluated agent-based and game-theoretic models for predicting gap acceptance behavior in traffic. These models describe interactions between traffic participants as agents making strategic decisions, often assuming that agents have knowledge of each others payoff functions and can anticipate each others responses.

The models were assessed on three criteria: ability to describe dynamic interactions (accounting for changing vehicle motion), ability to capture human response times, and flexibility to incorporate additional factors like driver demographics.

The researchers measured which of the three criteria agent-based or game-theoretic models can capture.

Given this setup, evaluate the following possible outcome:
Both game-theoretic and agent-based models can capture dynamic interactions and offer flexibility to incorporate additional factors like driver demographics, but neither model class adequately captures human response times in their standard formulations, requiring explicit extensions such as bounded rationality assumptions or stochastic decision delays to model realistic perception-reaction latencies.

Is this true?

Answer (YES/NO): NO